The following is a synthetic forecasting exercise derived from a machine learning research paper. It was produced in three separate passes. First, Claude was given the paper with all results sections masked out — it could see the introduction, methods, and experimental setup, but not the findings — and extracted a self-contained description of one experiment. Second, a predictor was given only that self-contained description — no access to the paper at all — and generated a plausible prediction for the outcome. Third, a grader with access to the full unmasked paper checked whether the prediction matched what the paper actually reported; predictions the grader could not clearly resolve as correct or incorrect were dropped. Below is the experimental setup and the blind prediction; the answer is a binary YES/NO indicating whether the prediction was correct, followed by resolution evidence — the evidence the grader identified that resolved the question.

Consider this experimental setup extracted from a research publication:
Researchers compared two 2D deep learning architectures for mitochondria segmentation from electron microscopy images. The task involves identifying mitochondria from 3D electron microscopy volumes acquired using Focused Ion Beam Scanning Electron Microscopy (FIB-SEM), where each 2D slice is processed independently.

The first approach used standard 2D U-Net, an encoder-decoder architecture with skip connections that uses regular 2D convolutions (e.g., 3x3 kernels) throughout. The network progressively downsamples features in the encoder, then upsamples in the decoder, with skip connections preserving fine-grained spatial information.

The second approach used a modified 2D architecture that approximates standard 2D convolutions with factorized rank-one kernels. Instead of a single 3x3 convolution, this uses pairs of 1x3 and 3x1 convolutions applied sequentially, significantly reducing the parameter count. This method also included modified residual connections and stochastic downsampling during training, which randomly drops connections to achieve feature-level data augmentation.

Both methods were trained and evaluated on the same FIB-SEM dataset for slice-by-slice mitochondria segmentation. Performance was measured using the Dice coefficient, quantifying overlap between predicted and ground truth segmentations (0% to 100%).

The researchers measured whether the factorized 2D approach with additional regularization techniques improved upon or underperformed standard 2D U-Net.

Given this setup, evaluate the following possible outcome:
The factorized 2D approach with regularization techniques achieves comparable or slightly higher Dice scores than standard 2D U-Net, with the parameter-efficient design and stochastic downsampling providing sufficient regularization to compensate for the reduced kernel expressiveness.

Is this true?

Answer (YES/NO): YES